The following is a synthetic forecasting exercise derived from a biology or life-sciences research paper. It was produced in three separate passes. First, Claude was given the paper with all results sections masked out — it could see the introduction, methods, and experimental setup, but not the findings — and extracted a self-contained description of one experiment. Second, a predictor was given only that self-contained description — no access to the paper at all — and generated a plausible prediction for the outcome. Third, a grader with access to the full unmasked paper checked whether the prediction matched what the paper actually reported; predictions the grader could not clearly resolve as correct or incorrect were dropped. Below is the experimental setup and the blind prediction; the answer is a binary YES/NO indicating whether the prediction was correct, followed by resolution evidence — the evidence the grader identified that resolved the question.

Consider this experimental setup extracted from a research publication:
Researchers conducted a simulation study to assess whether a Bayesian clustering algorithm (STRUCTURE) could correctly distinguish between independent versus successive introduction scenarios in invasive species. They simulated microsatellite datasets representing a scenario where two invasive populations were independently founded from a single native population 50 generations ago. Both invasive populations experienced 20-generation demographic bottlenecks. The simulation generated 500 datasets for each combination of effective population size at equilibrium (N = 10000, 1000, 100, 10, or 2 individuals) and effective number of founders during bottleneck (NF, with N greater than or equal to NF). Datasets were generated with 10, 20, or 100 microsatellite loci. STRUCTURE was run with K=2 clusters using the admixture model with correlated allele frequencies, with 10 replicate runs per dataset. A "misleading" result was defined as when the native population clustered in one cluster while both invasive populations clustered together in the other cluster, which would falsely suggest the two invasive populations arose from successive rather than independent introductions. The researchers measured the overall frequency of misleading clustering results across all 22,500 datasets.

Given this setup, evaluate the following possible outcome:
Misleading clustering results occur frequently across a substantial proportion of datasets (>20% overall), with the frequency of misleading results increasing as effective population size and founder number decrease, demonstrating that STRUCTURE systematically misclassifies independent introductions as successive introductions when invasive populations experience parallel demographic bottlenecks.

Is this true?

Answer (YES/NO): NO